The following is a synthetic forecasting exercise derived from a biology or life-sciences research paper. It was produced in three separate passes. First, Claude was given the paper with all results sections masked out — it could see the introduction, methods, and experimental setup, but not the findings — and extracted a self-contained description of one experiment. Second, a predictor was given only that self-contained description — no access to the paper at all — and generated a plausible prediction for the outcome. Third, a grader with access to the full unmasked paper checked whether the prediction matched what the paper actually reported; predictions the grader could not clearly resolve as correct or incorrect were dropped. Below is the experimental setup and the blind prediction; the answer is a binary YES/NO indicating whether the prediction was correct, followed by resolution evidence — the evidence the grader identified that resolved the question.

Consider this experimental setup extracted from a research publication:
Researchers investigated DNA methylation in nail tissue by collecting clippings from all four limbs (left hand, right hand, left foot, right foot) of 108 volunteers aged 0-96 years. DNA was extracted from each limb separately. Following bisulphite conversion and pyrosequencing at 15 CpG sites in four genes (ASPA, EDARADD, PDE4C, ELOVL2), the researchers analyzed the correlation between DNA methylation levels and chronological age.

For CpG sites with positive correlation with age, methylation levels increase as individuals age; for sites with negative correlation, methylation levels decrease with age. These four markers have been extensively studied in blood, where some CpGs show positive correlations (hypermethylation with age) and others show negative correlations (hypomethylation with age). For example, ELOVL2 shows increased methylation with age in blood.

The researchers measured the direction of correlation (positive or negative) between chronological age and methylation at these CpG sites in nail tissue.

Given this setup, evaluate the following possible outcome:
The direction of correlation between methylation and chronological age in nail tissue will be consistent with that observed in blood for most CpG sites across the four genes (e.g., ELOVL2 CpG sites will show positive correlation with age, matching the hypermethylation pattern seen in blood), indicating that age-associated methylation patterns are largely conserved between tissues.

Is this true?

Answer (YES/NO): YES